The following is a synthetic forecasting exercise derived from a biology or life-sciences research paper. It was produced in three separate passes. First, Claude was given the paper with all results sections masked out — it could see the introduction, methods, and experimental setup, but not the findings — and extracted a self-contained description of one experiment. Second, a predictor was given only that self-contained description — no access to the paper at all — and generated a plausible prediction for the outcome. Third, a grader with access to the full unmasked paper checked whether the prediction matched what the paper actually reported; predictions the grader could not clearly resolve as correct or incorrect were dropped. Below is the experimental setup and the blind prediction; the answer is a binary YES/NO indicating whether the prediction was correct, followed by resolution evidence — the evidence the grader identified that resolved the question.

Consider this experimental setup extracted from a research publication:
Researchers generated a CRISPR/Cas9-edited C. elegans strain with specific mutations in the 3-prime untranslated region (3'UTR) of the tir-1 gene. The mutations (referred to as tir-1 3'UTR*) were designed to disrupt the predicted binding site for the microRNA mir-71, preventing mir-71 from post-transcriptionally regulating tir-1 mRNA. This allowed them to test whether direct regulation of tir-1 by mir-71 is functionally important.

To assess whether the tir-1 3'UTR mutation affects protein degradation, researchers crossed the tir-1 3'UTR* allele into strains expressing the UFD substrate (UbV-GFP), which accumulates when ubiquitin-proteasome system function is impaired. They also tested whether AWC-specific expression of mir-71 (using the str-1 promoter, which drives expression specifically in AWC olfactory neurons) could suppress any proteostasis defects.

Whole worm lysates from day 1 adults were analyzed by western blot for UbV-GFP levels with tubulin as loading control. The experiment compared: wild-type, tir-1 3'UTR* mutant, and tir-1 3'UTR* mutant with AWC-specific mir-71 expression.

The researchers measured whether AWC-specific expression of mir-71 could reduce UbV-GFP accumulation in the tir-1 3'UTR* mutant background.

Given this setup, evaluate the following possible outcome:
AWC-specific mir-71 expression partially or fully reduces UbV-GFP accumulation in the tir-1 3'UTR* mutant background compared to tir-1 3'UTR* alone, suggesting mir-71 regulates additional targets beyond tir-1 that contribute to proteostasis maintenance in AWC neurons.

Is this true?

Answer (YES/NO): NO